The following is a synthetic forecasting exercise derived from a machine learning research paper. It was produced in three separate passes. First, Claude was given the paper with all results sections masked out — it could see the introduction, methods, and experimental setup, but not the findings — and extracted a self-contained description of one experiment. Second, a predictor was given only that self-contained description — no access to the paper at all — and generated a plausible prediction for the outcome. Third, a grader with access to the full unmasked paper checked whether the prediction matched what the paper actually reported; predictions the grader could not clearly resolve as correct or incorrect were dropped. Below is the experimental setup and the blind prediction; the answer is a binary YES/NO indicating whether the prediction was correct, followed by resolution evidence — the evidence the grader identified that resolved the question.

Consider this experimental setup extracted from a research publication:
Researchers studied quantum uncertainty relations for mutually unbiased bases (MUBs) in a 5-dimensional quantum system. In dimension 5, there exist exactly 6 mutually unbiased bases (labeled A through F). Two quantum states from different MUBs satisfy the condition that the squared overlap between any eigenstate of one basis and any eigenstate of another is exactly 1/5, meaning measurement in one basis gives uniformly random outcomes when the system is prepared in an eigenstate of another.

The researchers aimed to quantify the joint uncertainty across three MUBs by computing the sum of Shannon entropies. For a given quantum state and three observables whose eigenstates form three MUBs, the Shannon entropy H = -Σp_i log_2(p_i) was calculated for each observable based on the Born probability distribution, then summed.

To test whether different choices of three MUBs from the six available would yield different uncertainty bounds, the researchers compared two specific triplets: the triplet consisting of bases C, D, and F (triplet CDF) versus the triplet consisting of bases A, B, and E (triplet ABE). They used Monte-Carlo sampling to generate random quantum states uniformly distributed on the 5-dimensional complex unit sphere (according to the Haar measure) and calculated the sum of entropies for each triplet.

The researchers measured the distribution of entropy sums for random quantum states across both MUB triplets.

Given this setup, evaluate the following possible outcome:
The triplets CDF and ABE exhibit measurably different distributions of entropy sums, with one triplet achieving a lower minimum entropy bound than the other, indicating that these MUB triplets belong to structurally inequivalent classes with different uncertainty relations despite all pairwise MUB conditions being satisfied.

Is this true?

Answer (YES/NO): YES